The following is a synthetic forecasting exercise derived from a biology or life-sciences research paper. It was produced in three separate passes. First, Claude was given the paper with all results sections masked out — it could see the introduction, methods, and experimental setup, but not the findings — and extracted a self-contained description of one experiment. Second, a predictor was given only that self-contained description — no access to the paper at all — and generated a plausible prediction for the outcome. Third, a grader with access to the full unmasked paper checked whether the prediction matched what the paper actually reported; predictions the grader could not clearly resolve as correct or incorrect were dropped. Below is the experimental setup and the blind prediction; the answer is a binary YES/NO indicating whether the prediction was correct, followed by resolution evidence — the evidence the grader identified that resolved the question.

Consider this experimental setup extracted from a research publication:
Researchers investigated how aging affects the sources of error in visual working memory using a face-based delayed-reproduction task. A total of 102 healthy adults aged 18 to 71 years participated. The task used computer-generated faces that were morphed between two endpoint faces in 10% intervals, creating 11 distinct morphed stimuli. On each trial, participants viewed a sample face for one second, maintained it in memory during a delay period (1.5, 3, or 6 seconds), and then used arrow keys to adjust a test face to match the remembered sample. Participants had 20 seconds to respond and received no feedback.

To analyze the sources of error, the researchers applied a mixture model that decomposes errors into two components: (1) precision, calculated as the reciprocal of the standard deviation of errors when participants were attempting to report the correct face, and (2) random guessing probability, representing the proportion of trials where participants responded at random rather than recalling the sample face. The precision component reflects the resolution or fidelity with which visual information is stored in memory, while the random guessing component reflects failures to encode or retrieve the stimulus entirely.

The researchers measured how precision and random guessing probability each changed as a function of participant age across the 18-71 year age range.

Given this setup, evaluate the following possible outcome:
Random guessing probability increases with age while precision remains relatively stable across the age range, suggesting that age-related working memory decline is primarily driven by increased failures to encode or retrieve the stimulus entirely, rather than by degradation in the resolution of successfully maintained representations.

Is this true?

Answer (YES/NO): NO